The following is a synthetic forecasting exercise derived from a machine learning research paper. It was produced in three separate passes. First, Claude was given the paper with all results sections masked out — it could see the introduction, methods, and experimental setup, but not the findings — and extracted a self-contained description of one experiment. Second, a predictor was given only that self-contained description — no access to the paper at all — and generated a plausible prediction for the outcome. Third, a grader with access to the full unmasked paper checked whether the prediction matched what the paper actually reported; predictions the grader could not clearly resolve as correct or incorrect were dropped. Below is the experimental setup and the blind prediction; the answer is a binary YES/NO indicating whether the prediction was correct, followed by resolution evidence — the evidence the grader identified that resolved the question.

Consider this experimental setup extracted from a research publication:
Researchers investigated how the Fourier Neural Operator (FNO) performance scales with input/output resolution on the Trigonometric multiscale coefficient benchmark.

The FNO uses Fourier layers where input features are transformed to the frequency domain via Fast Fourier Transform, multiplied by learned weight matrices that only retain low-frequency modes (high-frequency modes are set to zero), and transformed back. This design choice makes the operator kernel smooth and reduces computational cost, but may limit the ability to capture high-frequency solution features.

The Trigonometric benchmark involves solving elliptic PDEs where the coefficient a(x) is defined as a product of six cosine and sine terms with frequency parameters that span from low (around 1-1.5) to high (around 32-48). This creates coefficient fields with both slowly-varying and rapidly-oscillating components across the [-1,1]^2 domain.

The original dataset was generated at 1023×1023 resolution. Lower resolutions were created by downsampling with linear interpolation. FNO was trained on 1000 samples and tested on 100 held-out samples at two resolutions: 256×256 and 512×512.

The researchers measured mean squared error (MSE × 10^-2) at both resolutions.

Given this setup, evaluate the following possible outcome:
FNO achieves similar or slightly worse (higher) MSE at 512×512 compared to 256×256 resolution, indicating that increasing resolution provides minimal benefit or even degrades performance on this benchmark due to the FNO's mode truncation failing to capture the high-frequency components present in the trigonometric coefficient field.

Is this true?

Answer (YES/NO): NO